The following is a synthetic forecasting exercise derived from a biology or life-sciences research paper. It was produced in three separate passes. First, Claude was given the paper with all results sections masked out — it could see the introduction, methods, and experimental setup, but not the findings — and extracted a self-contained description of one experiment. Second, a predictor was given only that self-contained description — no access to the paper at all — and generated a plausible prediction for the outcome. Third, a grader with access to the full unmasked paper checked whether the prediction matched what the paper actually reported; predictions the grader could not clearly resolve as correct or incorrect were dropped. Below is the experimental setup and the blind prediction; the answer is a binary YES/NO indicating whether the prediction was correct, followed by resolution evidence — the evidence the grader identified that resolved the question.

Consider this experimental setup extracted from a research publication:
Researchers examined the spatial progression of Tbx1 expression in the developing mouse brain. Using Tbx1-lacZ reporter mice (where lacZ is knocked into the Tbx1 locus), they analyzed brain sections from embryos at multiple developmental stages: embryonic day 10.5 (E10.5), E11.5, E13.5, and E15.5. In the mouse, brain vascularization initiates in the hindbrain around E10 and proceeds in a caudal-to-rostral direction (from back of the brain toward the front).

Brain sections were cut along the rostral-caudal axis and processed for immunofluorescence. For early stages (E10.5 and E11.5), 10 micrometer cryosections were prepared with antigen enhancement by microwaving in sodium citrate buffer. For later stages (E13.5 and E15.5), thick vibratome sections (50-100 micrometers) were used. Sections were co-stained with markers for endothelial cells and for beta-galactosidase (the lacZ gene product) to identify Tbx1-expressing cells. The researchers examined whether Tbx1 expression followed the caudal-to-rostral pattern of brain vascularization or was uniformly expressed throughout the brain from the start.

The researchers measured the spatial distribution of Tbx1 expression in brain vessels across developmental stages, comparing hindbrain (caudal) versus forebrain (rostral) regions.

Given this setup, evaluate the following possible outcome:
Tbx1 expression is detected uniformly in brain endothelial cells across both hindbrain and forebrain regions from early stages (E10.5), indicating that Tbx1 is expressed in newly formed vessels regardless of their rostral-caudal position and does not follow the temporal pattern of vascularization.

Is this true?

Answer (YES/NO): NO